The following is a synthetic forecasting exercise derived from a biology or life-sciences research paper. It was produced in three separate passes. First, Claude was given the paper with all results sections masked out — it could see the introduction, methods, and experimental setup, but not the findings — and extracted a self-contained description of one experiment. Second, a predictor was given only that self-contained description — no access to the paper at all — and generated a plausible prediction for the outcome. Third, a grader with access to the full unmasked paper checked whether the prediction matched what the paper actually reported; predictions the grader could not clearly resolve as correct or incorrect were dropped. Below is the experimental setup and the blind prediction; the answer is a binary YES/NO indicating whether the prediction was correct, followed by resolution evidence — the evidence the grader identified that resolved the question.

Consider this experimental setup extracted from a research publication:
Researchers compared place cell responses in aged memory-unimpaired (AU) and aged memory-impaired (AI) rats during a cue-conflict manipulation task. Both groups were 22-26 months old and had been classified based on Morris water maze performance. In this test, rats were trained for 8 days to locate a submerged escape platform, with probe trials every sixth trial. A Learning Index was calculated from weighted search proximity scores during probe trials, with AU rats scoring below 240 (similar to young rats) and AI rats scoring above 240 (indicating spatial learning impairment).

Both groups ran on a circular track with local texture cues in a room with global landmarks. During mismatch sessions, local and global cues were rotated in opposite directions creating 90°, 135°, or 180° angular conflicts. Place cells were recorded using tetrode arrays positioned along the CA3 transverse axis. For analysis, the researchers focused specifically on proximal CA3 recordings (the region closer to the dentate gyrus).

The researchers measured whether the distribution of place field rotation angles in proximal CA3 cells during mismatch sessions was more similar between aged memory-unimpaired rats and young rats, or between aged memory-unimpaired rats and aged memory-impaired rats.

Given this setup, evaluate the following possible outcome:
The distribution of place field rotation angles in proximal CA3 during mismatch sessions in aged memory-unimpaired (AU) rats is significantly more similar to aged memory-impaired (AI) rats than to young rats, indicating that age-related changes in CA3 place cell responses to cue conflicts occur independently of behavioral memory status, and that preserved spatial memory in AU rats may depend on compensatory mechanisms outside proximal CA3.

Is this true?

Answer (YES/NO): YES